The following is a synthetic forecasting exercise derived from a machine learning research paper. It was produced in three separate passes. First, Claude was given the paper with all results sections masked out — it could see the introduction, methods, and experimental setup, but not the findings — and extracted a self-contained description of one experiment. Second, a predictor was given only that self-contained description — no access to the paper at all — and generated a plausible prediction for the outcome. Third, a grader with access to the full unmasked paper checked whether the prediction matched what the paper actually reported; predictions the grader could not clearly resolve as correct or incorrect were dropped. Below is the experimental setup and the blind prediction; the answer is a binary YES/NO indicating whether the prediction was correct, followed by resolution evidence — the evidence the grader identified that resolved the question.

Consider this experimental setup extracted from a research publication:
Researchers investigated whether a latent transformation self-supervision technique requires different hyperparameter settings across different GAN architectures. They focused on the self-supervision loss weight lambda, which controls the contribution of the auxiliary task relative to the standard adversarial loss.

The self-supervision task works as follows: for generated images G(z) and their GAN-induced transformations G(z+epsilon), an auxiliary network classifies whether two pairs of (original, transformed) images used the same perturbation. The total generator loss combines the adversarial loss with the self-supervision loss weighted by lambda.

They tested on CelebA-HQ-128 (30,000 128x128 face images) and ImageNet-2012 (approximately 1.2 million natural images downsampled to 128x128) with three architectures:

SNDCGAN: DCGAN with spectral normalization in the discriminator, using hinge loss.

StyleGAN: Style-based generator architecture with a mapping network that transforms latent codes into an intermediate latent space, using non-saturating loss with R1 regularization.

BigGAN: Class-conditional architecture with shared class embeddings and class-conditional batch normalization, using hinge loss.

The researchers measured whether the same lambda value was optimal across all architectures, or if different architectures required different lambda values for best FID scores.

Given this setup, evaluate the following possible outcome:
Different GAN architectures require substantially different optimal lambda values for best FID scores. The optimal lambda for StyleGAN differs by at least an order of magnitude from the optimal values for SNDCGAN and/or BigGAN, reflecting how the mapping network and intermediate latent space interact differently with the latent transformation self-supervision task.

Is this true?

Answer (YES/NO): NO